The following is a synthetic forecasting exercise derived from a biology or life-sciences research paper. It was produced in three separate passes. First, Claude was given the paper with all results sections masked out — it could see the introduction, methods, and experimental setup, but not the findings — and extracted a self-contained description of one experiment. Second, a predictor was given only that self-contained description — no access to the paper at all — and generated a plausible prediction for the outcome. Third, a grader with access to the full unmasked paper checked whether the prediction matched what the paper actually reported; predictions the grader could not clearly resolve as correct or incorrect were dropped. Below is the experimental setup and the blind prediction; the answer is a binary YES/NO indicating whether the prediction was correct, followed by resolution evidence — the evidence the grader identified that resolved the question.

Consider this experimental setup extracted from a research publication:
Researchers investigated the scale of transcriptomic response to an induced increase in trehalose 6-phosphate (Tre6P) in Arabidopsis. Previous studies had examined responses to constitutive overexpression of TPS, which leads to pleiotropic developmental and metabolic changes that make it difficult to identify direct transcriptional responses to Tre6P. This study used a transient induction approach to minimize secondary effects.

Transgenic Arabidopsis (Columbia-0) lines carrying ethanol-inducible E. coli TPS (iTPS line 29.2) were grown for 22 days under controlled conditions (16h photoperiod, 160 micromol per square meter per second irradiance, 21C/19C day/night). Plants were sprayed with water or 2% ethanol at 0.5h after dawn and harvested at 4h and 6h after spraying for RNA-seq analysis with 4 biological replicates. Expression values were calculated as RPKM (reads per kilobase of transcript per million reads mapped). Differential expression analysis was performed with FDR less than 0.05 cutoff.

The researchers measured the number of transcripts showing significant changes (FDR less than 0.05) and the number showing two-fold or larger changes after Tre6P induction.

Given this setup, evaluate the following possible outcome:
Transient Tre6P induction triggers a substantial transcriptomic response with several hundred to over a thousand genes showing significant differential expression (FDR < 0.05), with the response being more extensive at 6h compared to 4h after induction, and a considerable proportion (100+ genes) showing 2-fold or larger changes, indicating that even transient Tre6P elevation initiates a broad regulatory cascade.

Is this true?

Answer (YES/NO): NO